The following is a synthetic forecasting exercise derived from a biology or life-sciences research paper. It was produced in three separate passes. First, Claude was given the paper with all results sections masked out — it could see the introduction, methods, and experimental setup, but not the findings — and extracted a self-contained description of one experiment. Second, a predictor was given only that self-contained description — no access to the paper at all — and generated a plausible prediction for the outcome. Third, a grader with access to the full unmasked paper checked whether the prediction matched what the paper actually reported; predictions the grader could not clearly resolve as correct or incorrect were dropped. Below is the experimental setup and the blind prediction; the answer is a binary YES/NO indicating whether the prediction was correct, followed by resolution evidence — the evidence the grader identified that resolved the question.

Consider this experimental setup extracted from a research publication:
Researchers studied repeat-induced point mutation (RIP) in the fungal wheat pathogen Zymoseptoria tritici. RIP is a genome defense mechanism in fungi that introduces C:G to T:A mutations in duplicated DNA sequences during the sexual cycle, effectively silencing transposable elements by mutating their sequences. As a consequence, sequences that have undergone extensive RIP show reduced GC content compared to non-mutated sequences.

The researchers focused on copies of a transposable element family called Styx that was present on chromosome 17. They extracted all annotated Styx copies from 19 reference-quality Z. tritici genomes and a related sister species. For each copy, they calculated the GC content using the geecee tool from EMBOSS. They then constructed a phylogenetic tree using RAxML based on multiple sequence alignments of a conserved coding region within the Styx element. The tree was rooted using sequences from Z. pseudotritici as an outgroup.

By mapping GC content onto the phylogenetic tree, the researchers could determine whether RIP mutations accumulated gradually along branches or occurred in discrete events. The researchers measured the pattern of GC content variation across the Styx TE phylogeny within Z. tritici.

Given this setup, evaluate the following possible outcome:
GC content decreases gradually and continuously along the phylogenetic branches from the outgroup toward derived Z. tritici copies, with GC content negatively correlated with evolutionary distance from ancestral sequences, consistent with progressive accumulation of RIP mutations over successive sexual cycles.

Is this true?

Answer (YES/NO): NO